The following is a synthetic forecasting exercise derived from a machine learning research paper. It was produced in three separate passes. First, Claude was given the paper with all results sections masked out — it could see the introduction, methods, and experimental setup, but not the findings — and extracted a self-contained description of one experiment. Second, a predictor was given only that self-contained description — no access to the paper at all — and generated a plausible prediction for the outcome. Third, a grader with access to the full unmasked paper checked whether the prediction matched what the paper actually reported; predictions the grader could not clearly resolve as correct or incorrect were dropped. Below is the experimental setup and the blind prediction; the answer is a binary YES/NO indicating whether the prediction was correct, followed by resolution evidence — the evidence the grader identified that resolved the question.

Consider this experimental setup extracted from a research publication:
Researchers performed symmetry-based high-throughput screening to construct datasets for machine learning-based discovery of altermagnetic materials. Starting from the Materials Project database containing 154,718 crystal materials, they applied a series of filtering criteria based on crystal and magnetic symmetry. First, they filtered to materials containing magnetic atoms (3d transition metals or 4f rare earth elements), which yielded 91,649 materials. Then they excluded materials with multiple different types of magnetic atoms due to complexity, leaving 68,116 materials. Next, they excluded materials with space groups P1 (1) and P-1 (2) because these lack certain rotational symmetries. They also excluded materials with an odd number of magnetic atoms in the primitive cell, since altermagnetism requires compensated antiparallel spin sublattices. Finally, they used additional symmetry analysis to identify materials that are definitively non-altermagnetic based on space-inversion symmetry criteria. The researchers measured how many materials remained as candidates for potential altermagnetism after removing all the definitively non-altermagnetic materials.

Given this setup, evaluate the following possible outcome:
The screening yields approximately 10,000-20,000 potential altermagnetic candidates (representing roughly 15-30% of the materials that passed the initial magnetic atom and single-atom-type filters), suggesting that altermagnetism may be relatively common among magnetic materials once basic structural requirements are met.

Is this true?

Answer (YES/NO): NO